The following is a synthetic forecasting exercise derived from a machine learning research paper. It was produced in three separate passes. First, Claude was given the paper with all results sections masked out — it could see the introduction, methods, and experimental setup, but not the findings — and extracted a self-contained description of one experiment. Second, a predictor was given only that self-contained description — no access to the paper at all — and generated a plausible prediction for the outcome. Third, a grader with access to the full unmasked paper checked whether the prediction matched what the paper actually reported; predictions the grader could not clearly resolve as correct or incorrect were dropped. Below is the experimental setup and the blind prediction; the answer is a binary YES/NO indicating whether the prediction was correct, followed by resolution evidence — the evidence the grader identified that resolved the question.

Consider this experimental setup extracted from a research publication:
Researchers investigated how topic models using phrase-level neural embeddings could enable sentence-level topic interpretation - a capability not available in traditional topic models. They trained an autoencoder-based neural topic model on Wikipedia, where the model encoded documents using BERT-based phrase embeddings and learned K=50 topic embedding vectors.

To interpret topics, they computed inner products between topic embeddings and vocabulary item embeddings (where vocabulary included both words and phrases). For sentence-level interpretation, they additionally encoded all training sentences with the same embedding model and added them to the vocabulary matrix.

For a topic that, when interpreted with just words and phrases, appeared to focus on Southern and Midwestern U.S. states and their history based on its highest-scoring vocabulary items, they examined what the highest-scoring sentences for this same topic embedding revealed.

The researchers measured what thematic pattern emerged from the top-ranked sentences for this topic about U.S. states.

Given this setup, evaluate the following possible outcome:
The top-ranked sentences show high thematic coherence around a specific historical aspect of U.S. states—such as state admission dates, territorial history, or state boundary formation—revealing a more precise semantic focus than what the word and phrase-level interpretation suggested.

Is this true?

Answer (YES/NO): YES